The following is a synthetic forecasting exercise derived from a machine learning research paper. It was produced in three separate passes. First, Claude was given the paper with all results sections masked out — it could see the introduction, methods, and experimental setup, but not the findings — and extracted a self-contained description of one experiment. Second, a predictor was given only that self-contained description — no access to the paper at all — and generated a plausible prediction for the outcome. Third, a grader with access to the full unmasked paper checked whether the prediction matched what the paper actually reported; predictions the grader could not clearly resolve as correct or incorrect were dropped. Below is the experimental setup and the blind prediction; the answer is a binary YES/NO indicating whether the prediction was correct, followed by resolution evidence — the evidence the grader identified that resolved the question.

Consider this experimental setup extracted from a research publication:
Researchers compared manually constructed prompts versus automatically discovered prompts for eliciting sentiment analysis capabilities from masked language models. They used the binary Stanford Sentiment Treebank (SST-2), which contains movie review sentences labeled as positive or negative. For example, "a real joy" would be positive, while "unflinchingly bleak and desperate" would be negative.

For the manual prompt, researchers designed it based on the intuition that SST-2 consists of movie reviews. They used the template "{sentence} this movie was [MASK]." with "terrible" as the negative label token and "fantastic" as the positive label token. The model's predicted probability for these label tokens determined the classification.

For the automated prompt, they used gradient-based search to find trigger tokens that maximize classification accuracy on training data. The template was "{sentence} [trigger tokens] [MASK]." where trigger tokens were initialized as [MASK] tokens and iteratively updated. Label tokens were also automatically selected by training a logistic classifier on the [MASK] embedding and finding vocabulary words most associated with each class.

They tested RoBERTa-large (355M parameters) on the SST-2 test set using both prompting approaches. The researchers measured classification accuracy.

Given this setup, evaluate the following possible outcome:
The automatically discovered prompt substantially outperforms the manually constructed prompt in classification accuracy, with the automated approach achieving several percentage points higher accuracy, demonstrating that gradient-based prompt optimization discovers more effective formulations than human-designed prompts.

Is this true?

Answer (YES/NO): YES